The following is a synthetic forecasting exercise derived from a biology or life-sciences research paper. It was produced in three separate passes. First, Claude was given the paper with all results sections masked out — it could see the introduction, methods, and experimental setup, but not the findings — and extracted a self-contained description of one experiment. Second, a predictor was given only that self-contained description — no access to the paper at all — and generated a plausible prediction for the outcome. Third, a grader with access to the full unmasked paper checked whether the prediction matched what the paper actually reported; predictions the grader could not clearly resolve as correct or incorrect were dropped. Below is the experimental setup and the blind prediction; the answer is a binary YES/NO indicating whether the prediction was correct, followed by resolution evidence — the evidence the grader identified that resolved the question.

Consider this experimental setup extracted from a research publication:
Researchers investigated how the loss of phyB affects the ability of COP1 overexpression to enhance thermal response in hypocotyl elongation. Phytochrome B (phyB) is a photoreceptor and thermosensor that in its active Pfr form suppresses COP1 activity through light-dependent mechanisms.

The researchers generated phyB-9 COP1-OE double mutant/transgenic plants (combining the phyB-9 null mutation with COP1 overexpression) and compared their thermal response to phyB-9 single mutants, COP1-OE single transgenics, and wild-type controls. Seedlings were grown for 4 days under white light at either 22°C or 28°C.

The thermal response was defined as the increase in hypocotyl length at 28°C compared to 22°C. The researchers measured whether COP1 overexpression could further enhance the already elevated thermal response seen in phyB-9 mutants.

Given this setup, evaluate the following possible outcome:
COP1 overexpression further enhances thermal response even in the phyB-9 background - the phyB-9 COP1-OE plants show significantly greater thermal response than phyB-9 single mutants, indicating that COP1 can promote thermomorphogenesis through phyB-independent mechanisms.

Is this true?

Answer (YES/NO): YES